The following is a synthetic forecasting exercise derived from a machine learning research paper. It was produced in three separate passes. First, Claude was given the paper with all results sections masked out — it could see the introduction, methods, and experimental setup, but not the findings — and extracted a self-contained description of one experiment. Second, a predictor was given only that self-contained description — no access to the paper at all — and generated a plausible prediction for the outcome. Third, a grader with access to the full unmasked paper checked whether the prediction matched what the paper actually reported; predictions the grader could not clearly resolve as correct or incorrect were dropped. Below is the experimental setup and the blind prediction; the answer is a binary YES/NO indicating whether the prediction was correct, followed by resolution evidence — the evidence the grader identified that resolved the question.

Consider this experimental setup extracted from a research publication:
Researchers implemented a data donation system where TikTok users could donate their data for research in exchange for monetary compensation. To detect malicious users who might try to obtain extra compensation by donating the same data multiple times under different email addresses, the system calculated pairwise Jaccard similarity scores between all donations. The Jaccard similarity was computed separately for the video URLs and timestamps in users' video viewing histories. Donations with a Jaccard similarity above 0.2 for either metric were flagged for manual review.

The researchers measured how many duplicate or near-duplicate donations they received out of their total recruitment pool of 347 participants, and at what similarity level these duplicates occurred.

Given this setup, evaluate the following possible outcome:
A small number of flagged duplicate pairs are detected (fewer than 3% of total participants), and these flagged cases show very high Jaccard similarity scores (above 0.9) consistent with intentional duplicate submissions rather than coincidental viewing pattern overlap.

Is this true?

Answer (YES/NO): NO